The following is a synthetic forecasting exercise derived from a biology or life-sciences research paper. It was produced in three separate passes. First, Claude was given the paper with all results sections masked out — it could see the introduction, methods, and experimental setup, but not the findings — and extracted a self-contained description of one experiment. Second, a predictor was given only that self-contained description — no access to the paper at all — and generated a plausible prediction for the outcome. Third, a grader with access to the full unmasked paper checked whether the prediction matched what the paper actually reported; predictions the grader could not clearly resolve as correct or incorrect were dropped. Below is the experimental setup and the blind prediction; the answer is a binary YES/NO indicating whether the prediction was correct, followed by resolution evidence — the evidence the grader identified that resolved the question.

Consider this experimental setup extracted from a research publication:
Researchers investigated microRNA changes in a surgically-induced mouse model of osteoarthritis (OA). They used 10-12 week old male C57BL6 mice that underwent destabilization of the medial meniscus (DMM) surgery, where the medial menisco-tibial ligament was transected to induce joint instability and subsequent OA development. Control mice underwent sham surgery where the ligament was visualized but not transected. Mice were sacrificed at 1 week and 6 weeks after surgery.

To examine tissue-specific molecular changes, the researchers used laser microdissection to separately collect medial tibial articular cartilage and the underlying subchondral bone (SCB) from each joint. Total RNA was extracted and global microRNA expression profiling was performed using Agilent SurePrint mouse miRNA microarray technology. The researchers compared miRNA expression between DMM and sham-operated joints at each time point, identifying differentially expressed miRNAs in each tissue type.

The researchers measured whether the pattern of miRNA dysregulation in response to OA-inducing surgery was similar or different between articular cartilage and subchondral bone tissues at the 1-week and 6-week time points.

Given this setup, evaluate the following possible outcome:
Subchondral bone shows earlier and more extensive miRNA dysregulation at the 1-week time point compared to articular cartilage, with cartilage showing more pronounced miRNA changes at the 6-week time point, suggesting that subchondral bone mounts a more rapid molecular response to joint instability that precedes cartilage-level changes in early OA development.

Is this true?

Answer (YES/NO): NO